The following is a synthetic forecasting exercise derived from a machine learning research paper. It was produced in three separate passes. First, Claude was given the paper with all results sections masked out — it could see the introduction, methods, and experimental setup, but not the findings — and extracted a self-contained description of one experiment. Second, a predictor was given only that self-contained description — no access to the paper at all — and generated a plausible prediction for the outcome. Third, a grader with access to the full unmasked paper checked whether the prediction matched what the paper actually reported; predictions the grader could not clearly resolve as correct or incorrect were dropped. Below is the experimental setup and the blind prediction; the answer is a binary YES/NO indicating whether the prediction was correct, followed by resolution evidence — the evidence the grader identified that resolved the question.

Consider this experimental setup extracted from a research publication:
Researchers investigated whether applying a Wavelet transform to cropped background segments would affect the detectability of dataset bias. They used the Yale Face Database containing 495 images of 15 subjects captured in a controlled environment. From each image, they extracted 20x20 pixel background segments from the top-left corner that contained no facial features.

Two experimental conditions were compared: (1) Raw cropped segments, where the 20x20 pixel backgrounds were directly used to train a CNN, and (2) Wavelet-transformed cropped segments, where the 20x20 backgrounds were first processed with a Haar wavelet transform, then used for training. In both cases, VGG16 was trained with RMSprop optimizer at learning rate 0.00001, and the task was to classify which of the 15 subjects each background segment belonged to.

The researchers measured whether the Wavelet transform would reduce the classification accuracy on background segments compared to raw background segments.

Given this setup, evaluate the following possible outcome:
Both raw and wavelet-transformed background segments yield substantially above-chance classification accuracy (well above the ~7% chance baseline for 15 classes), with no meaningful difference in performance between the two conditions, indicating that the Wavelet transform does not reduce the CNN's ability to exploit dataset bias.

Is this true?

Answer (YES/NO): NO